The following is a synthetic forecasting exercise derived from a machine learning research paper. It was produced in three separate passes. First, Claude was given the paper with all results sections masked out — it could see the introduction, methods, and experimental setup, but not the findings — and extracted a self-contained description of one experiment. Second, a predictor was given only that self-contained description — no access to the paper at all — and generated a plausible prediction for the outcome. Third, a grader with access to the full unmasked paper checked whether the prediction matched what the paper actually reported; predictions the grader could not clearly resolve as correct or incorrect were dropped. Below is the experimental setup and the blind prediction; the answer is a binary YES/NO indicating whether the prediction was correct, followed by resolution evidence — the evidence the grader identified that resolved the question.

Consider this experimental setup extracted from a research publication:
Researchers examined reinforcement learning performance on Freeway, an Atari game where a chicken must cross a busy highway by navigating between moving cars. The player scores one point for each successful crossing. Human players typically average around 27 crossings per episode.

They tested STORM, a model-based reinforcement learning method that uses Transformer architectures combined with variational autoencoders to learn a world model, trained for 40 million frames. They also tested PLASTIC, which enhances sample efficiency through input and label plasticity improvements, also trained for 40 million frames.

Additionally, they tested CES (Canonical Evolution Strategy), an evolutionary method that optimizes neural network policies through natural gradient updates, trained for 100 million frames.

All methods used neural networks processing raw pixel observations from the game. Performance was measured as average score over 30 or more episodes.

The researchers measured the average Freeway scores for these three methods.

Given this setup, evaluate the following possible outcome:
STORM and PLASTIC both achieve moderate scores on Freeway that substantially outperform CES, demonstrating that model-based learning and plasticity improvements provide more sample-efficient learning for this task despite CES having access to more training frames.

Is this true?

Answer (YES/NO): NO